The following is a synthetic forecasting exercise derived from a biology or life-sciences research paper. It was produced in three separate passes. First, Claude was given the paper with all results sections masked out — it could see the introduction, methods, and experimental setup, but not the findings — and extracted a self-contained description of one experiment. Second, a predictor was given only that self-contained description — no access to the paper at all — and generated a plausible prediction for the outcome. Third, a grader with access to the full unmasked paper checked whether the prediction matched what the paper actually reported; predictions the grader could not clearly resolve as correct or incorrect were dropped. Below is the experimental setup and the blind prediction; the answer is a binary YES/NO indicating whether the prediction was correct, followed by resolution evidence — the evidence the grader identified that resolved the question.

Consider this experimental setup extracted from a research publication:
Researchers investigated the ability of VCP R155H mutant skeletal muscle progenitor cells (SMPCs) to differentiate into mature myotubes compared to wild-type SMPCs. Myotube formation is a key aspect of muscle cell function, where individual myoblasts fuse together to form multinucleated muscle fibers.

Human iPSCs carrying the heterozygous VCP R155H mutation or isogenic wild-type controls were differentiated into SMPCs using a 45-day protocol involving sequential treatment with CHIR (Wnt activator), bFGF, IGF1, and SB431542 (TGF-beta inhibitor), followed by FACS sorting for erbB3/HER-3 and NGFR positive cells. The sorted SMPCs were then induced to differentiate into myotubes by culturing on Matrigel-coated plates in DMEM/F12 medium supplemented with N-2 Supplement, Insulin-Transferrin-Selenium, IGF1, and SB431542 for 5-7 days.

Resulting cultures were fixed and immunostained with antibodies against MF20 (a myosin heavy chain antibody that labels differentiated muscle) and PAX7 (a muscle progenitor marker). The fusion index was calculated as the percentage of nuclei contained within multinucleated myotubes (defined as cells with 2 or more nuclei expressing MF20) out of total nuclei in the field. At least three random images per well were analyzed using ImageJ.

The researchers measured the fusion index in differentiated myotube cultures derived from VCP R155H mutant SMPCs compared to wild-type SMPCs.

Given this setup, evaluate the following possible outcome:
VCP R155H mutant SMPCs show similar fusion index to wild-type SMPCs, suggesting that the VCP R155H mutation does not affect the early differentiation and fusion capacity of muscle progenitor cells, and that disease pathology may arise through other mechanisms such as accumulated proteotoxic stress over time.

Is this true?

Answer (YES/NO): NO